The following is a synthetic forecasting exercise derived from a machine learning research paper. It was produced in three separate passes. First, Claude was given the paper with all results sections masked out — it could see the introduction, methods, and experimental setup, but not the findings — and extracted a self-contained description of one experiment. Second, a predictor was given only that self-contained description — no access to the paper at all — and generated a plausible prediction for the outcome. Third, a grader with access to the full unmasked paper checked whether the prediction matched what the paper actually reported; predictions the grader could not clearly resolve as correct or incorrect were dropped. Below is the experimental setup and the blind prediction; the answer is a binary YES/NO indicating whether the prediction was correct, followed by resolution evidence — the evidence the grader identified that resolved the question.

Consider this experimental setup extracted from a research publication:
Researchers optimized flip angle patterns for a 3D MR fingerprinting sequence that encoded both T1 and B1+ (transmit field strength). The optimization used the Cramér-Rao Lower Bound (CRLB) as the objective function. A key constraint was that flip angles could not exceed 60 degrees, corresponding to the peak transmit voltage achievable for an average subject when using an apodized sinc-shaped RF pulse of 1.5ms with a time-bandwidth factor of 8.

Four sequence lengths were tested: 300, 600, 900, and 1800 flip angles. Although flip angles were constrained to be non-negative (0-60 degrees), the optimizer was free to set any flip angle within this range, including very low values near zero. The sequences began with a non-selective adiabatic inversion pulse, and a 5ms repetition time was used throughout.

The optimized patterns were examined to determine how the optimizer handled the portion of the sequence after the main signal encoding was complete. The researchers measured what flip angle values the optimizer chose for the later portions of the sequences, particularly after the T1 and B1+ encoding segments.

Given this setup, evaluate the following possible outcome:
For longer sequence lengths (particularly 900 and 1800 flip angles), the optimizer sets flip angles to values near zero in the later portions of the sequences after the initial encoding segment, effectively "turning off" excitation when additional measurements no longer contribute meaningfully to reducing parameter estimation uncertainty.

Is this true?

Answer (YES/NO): YES